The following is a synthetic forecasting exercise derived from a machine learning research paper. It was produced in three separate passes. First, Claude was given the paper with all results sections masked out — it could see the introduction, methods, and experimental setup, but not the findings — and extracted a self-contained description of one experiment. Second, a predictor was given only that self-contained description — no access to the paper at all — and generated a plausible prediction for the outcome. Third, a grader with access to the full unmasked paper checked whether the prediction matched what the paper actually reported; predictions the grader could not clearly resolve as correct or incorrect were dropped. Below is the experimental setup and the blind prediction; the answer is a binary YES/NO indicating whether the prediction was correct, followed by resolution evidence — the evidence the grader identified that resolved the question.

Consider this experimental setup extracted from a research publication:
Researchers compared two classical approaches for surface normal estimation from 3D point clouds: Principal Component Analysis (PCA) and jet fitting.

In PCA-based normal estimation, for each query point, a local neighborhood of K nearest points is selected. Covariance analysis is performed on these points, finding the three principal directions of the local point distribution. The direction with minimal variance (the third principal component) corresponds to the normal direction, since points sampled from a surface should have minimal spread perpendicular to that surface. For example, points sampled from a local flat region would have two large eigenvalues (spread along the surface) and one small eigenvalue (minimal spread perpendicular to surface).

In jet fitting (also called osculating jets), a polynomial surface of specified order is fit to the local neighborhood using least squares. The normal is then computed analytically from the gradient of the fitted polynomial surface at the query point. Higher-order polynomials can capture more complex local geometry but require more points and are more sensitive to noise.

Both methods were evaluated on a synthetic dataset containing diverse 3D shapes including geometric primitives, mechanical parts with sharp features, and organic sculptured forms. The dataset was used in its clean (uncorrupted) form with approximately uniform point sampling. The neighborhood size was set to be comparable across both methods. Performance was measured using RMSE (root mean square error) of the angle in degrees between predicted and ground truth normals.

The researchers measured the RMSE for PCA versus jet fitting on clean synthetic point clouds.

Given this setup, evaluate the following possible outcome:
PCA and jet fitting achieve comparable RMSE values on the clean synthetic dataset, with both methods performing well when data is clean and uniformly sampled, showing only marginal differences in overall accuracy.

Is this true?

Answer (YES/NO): YES